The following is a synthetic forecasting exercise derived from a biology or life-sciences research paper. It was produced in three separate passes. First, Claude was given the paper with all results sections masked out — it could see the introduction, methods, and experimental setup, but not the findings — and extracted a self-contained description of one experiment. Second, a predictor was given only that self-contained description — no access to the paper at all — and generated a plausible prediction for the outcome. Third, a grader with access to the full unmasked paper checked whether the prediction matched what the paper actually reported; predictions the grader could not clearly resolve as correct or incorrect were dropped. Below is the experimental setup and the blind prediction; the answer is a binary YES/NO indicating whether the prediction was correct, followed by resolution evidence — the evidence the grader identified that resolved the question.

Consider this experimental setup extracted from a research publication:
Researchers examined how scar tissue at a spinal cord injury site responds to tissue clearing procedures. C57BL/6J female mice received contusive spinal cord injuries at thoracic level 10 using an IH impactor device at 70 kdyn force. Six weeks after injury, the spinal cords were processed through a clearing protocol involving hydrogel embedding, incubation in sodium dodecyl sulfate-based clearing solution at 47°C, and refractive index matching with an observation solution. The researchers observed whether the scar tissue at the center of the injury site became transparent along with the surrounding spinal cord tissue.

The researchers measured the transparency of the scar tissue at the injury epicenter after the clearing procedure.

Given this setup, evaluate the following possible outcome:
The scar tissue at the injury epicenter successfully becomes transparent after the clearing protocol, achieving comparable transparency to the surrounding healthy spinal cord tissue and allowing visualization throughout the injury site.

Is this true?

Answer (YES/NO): NO